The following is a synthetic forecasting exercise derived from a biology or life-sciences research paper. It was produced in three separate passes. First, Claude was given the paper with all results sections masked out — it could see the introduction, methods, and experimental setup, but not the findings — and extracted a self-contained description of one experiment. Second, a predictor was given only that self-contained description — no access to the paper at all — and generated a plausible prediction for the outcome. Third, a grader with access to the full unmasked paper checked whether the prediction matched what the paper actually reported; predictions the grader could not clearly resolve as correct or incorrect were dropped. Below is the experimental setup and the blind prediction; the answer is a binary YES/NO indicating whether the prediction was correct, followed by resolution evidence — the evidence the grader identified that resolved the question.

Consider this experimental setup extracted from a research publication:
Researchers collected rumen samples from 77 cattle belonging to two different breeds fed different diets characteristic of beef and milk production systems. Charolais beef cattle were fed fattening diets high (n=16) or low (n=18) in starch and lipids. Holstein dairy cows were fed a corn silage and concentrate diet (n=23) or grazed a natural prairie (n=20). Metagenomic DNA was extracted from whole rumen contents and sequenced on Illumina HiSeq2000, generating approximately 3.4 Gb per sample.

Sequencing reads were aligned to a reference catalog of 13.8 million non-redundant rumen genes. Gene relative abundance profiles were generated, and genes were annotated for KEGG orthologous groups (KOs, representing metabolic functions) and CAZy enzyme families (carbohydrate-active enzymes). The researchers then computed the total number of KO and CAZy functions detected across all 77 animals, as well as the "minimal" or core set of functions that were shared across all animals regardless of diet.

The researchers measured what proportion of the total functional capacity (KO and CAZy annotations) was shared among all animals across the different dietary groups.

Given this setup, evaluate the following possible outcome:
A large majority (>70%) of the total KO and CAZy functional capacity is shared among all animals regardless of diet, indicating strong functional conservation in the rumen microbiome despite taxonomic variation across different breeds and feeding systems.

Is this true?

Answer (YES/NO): NO